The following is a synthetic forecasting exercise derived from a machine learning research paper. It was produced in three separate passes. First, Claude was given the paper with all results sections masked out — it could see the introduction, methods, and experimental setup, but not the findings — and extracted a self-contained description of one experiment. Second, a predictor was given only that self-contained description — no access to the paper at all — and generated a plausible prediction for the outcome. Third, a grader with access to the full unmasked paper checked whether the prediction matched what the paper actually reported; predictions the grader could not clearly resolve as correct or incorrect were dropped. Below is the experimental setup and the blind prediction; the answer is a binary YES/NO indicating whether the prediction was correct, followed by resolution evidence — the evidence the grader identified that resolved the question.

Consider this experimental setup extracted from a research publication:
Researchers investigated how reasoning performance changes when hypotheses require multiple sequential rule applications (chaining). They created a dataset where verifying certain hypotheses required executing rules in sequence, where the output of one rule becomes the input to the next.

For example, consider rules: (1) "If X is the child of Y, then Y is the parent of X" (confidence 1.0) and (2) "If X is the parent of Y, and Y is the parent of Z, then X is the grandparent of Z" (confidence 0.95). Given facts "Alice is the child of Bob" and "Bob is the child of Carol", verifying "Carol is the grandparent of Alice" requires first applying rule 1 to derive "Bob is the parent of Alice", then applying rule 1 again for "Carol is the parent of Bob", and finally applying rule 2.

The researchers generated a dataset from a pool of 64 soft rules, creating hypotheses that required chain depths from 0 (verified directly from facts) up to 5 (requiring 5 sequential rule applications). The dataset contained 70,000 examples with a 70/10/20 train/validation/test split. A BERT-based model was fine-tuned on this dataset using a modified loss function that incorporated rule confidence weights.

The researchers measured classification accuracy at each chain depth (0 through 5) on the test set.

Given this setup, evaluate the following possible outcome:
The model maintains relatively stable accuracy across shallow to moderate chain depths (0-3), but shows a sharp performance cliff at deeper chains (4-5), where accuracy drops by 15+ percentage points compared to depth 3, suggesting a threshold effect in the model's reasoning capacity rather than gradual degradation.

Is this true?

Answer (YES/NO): NO